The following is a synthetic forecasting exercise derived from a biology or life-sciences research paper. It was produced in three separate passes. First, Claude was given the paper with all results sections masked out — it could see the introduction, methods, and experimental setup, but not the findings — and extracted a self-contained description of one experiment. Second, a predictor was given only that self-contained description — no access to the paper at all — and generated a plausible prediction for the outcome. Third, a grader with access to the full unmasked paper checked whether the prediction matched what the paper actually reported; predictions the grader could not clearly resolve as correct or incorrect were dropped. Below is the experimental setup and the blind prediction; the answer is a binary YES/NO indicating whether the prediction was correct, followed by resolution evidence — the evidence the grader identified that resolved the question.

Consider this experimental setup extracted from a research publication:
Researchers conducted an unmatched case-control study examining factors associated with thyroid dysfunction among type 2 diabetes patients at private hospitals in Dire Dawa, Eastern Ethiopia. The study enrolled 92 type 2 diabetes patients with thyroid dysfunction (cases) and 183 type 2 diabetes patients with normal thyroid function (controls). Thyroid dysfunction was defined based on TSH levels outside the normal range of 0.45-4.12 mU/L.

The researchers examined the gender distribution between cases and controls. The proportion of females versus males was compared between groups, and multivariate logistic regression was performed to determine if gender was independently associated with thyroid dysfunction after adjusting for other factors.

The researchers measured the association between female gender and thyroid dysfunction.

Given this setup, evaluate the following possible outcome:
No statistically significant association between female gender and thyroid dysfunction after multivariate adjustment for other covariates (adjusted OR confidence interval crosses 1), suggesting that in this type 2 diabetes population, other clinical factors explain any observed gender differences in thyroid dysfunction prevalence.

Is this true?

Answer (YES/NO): NO